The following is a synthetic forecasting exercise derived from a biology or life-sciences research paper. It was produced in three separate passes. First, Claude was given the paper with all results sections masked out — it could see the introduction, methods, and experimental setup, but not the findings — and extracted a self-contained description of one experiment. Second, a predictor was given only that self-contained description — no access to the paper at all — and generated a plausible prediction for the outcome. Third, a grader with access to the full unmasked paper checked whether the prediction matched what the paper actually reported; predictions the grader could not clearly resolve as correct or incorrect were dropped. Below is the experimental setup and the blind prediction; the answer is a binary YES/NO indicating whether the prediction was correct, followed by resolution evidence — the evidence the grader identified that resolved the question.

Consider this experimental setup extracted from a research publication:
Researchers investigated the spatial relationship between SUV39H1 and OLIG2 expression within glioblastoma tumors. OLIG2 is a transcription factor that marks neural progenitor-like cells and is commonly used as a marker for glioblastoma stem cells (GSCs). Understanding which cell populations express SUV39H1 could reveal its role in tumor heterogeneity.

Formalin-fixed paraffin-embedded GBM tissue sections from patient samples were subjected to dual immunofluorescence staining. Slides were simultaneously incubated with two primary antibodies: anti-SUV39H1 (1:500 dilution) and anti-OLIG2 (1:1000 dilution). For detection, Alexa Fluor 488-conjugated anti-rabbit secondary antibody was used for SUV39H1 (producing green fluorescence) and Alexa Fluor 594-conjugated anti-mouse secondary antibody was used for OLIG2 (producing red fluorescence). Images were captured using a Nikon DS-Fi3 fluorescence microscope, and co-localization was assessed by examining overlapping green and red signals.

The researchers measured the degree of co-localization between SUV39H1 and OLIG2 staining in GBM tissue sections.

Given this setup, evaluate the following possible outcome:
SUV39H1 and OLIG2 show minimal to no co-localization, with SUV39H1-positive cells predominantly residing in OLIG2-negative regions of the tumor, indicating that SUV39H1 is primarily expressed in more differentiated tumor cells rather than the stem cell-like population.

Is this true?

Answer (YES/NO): NO